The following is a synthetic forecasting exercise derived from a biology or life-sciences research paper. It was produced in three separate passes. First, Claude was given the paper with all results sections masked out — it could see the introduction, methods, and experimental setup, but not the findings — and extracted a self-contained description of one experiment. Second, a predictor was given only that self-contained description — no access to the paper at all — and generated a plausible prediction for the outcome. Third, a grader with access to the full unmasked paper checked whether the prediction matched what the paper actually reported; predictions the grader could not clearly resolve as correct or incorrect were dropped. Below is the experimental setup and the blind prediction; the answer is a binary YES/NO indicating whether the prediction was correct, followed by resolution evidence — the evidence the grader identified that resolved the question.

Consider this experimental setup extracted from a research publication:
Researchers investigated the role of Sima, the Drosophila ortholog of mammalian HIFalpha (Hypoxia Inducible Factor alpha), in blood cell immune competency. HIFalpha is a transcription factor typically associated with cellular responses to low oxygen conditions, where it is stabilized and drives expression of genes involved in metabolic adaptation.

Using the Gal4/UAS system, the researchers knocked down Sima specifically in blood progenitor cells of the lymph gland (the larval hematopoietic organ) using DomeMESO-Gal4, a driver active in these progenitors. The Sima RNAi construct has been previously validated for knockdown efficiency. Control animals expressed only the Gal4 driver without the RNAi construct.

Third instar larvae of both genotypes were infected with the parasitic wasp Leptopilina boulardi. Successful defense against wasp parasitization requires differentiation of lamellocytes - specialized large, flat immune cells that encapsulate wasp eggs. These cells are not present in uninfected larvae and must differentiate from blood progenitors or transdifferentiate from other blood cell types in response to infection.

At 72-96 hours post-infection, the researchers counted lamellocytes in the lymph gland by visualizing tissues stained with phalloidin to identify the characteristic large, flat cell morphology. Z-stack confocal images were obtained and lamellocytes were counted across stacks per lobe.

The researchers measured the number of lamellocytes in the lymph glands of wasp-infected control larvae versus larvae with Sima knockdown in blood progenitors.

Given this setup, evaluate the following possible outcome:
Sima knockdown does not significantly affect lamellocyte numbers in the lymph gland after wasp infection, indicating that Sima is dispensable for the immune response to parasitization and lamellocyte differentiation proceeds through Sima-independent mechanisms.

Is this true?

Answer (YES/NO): NO